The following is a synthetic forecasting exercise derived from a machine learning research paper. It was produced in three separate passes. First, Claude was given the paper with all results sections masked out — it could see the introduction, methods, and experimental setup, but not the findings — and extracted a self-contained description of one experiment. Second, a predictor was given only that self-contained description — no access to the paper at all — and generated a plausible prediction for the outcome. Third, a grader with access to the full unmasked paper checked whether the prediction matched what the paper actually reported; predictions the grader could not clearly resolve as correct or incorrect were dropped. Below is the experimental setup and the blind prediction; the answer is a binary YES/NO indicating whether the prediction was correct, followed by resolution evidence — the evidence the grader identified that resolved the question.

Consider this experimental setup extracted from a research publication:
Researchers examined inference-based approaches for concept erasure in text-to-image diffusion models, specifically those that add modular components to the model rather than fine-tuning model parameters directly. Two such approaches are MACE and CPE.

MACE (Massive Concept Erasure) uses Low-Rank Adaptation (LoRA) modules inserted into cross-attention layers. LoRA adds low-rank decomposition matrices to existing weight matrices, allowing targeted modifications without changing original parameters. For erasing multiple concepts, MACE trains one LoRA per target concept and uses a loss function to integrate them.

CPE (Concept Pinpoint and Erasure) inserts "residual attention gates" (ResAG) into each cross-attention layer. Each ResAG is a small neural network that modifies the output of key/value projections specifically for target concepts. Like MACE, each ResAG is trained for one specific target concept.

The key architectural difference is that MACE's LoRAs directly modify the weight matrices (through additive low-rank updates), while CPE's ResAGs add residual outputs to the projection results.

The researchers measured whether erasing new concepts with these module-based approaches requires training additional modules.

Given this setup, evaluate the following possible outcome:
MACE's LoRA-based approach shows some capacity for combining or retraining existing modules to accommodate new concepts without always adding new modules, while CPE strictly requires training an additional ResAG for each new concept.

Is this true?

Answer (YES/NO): NO